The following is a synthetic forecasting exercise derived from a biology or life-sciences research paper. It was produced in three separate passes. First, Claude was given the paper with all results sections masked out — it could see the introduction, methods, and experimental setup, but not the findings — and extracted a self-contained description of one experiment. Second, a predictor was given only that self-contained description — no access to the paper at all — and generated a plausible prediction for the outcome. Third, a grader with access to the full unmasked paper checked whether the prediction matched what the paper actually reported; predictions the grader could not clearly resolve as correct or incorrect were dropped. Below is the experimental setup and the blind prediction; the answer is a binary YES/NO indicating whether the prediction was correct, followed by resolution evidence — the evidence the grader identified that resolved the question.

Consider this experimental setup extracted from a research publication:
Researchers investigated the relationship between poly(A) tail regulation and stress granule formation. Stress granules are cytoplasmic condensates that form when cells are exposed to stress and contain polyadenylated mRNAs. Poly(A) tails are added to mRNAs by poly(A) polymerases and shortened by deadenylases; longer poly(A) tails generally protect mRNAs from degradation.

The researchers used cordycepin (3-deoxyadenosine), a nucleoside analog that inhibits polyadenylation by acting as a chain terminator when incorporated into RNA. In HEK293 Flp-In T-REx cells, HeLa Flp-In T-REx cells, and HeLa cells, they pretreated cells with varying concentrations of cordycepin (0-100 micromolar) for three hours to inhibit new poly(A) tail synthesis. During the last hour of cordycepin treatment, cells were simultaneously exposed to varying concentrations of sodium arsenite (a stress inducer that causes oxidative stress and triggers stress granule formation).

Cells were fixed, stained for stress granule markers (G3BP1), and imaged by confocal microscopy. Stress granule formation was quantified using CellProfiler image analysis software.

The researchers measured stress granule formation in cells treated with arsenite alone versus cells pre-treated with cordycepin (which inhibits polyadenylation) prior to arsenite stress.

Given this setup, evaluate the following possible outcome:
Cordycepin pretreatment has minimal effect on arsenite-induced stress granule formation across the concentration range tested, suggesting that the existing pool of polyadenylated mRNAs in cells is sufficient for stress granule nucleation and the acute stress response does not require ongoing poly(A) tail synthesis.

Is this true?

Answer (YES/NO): NO